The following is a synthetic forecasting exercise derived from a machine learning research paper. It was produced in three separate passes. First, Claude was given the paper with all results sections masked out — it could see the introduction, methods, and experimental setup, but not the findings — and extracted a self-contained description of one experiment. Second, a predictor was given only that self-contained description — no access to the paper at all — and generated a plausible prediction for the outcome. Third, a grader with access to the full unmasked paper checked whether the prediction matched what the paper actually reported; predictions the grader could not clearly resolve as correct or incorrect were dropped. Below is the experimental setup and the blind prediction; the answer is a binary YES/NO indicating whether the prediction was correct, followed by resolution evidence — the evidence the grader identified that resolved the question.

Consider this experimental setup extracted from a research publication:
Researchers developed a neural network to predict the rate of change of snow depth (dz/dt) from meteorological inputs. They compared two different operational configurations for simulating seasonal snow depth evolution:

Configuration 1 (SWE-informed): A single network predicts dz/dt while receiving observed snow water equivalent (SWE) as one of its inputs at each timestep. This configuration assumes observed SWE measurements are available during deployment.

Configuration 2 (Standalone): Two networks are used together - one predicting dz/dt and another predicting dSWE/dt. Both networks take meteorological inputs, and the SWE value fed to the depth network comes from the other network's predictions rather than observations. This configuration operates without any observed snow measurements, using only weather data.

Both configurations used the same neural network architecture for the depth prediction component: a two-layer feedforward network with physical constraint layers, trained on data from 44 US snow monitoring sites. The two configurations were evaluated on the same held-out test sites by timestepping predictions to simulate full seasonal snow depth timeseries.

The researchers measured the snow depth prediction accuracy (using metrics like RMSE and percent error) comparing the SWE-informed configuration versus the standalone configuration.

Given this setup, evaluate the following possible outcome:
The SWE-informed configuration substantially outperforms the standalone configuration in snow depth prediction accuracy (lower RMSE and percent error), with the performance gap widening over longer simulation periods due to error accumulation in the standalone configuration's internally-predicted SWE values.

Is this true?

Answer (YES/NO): NO